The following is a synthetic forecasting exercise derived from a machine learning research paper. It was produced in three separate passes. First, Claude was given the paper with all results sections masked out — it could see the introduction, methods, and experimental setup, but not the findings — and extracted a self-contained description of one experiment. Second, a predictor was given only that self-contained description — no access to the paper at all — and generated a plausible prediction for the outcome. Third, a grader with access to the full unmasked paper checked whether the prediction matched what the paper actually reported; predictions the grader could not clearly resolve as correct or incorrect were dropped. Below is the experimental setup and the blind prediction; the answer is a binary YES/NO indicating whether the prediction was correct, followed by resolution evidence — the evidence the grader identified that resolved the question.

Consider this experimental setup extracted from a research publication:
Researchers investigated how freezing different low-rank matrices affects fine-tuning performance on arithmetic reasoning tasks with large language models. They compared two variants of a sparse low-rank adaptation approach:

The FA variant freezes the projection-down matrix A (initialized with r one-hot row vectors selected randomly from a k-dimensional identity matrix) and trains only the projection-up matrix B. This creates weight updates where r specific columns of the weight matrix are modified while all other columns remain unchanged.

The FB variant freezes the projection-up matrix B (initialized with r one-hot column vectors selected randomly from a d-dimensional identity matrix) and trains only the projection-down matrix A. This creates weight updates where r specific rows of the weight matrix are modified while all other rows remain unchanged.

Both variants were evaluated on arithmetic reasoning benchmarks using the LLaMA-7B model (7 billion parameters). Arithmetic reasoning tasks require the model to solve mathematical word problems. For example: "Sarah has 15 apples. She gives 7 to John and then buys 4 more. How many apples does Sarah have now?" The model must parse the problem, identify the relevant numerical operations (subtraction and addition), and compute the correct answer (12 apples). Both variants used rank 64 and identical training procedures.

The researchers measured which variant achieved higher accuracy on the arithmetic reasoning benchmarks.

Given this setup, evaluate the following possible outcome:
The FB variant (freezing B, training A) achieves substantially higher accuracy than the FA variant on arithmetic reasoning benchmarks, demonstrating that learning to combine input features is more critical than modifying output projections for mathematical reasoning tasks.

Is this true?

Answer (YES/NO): NO